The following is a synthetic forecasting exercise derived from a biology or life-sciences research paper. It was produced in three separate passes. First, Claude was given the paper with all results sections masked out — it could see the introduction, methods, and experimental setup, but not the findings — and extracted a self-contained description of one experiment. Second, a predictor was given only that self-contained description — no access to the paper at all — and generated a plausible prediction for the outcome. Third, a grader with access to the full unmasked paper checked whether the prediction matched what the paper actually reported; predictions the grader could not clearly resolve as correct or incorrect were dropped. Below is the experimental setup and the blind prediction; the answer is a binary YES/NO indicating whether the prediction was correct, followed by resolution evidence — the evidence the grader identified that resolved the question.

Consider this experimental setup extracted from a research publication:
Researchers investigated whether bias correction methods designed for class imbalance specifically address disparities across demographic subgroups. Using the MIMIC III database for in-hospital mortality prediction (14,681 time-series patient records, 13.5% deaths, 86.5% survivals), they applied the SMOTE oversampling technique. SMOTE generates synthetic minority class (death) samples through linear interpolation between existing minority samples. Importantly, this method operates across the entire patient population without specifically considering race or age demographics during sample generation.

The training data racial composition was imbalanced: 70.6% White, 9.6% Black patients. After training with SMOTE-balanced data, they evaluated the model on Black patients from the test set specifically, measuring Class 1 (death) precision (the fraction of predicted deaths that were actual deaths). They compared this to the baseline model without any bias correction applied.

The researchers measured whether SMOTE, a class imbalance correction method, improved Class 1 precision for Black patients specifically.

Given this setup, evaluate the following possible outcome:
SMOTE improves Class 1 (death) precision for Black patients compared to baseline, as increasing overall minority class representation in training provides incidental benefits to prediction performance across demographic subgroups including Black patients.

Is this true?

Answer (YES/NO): NO